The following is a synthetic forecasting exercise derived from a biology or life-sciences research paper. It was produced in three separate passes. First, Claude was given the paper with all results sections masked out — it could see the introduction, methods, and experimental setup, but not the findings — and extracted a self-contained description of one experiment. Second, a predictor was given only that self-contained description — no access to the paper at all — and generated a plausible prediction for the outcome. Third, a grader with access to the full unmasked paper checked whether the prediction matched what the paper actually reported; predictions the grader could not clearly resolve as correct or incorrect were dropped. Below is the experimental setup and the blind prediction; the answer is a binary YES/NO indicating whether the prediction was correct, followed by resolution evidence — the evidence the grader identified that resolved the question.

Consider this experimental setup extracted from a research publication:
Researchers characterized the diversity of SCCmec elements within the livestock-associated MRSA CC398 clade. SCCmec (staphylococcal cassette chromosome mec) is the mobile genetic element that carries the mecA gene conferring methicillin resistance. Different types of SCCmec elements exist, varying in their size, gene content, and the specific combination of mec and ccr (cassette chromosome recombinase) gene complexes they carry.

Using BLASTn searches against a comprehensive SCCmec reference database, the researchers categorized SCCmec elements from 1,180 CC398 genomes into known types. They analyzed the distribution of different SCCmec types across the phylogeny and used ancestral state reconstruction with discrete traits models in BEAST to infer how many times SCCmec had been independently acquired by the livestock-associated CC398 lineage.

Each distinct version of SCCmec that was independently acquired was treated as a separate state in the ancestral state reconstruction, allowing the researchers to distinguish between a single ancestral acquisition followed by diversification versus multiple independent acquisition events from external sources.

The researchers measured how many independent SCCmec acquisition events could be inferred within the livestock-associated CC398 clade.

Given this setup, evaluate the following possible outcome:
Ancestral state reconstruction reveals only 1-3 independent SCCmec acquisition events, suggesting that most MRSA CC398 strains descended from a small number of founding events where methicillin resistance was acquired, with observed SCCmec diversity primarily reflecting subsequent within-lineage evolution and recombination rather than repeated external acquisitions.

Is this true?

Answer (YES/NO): NO